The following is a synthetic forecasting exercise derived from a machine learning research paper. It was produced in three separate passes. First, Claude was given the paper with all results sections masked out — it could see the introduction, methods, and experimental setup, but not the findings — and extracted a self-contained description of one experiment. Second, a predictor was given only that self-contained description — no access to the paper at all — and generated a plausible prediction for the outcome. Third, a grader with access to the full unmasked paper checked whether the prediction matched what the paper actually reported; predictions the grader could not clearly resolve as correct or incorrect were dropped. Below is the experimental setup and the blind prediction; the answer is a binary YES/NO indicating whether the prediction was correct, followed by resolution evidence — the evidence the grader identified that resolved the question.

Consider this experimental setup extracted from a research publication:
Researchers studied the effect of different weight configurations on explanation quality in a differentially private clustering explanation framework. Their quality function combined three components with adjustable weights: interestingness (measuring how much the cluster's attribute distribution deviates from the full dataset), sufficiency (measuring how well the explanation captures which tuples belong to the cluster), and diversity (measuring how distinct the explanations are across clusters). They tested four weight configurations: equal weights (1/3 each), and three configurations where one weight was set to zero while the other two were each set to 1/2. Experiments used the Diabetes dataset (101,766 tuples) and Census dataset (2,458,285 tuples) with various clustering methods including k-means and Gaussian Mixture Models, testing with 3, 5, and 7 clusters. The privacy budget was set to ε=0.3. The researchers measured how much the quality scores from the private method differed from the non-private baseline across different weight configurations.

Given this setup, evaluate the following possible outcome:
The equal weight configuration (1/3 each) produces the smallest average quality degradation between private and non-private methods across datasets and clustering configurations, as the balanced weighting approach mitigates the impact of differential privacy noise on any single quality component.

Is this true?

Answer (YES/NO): NO